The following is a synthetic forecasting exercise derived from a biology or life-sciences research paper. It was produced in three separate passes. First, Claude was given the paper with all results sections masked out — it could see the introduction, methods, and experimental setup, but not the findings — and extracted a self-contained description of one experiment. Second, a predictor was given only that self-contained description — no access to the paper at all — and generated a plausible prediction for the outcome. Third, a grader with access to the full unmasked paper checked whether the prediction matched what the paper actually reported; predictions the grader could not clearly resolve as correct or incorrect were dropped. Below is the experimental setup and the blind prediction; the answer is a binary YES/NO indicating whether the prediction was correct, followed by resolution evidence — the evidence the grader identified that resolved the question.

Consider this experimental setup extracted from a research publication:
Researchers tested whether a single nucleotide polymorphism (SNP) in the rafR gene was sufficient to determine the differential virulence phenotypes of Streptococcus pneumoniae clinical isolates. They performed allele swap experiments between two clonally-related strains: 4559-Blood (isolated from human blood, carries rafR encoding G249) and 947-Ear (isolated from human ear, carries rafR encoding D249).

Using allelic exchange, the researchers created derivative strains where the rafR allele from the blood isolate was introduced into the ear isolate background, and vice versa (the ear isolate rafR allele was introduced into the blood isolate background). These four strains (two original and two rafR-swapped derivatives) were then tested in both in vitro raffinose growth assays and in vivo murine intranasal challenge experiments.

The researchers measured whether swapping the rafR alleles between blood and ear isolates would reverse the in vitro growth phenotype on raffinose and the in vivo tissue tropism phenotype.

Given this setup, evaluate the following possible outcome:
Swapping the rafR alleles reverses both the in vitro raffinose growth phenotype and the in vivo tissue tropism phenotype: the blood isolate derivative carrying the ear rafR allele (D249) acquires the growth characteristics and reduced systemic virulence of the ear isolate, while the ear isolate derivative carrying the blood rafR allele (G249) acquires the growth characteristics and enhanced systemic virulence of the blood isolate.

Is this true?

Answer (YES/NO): YES